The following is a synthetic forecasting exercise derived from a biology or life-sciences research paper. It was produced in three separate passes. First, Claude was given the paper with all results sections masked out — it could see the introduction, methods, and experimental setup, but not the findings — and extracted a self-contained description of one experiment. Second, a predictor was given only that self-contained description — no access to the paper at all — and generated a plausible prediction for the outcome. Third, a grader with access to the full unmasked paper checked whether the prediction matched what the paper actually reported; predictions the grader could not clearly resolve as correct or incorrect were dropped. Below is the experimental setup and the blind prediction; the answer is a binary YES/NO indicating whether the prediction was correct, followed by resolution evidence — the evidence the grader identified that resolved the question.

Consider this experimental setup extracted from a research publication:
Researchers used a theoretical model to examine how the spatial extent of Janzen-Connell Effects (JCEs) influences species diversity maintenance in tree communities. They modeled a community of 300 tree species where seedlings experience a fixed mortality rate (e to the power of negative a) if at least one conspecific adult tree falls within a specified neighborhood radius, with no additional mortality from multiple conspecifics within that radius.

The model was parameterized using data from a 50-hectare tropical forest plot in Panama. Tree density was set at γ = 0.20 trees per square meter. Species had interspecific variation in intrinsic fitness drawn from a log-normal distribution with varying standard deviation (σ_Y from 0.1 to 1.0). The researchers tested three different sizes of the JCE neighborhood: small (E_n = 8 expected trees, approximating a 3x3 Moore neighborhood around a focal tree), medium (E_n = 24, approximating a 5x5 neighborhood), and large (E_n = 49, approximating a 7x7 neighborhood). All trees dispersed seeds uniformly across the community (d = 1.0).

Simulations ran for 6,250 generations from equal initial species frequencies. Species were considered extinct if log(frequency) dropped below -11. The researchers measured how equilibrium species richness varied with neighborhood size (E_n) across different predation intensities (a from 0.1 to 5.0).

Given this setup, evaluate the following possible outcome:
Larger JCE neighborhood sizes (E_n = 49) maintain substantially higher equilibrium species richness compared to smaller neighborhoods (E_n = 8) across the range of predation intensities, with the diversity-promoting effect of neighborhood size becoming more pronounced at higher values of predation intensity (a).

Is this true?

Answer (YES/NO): NO